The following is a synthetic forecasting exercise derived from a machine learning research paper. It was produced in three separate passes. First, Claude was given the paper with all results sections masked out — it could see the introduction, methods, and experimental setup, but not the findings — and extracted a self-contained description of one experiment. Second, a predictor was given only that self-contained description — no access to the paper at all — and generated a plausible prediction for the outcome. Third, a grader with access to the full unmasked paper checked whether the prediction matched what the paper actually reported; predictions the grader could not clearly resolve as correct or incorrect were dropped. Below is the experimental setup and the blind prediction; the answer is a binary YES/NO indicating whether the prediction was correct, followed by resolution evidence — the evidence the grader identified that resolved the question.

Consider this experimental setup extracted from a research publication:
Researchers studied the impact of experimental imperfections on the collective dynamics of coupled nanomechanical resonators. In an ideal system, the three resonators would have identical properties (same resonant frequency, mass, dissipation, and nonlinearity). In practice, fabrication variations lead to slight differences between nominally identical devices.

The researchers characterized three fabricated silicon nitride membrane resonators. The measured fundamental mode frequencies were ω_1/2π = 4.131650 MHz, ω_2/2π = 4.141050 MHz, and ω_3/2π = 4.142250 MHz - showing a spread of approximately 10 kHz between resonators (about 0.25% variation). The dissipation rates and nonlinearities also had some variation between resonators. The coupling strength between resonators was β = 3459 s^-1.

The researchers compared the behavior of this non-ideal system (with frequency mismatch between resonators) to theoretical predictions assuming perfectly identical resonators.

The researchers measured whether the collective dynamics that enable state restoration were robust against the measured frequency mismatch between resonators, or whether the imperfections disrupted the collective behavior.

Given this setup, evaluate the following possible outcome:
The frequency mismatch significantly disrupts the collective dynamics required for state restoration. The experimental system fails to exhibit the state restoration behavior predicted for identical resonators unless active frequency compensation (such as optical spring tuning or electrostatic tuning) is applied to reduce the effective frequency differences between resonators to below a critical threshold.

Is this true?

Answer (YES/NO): YES